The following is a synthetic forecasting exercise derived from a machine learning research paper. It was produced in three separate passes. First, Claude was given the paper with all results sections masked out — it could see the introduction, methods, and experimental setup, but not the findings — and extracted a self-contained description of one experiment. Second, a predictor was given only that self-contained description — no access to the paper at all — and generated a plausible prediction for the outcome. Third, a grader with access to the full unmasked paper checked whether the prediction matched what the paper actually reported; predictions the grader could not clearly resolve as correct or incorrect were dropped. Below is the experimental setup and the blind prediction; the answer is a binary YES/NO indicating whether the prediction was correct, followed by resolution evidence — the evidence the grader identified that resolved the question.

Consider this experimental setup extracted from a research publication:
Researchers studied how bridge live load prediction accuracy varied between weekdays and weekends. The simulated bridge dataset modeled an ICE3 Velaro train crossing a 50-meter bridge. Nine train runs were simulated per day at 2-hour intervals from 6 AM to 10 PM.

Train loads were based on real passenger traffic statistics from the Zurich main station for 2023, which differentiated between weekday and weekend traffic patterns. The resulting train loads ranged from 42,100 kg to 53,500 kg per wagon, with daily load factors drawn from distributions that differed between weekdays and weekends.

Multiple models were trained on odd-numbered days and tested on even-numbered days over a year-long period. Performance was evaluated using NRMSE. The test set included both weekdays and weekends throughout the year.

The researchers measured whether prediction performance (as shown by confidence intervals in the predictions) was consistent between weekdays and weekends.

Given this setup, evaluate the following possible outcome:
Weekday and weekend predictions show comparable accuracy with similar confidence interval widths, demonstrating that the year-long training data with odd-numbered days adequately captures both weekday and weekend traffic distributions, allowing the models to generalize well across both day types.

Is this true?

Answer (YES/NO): NO